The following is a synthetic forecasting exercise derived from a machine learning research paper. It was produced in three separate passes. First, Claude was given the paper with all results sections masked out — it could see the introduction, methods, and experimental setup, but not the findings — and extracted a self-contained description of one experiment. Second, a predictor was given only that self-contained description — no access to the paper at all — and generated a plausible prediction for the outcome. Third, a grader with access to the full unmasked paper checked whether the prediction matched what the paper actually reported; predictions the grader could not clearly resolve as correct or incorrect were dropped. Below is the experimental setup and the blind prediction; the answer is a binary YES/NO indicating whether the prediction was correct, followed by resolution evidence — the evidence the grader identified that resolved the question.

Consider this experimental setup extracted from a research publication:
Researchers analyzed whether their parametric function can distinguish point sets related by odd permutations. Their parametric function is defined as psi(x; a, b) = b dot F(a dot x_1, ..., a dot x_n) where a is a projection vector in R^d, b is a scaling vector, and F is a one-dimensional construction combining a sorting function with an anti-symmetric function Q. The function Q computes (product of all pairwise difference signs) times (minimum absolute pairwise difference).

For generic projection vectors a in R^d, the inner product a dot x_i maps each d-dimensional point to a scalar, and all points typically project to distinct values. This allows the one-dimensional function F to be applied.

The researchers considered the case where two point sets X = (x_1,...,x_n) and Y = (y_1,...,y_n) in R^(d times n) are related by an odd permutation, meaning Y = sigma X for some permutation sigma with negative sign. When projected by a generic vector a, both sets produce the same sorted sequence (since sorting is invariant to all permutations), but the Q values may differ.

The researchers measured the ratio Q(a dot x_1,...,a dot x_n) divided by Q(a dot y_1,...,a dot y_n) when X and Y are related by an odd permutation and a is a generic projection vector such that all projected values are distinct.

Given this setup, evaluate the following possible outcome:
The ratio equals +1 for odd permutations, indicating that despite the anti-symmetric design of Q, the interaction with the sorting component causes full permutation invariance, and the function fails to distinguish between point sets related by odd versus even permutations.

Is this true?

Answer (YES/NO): NO